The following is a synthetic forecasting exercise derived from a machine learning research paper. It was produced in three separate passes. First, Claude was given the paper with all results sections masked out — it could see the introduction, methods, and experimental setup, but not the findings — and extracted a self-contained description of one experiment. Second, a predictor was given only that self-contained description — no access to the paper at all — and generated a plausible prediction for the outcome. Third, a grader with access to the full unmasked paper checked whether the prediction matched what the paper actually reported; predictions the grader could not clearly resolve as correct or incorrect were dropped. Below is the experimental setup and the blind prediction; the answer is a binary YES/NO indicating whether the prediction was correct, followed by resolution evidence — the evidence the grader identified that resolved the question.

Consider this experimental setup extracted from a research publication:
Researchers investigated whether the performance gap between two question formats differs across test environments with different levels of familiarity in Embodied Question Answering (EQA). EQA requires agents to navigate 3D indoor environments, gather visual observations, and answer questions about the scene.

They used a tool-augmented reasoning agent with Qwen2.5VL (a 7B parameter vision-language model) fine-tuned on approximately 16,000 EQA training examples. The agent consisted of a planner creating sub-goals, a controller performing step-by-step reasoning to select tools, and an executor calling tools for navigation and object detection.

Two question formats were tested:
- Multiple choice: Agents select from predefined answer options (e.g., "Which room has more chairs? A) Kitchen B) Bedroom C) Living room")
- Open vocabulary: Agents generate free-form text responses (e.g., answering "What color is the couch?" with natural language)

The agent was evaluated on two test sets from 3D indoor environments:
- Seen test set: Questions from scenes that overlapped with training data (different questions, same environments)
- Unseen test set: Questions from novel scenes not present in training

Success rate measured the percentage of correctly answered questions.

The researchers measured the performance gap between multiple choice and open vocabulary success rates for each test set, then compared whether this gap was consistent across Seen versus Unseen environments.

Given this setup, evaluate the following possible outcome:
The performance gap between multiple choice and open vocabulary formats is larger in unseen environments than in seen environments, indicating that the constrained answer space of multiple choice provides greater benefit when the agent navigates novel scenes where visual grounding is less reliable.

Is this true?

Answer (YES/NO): NO